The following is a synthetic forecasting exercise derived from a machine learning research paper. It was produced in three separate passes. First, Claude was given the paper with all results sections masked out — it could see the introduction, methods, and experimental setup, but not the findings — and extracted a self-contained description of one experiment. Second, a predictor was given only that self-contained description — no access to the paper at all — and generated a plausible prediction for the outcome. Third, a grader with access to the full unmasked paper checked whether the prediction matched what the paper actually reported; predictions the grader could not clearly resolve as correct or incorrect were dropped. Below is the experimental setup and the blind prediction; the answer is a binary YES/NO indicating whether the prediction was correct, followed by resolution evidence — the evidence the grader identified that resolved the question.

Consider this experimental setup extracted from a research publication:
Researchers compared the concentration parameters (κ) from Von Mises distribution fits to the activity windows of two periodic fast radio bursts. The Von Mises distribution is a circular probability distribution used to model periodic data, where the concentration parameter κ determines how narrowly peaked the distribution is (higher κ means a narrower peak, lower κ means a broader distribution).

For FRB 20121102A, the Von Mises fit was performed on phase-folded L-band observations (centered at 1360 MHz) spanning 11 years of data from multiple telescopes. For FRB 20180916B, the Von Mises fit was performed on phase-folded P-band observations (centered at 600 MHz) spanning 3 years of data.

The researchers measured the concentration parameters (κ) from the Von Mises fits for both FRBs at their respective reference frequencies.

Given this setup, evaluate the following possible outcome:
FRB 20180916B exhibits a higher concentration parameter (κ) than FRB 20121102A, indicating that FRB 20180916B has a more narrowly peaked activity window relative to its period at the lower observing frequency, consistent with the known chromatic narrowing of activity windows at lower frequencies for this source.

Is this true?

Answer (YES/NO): NO